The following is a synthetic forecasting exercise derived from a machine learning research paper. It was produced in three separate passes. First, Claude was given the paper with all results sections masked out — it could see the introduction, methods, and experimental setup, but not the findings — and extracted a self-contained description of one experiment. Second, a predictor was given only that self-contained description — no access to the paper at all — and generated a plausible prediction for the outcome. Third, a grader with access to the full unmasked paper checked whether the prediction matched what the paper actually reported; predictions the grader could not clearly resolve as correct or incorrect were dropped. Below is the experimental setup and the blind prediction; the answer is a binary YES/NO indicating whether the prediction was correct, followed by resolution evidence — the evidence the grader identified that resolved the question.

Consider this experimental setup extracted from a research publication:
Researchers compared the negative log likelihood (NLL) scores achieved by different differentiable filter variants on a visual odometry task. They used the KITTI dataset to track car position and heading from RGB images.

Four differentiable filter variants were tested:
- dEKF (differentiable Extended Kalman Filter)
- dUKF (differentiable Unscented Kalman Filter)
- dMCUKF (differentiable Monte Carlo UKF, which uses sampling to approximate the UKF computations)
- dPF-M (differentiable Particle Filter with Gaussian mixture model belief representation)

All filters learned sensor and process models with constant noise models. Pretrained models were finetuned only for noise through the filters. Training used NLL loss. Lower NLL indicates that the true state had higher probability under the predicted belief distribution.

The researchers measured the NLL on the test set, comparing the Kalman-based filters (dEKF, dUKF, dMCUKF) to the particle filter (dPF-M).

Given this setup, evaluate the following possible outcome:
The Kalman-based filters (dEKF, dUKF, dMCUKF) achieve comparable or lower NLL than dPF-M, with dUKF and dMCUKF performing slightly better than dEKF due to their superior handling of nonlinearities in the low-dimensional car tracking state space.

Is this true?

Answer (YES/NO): NO